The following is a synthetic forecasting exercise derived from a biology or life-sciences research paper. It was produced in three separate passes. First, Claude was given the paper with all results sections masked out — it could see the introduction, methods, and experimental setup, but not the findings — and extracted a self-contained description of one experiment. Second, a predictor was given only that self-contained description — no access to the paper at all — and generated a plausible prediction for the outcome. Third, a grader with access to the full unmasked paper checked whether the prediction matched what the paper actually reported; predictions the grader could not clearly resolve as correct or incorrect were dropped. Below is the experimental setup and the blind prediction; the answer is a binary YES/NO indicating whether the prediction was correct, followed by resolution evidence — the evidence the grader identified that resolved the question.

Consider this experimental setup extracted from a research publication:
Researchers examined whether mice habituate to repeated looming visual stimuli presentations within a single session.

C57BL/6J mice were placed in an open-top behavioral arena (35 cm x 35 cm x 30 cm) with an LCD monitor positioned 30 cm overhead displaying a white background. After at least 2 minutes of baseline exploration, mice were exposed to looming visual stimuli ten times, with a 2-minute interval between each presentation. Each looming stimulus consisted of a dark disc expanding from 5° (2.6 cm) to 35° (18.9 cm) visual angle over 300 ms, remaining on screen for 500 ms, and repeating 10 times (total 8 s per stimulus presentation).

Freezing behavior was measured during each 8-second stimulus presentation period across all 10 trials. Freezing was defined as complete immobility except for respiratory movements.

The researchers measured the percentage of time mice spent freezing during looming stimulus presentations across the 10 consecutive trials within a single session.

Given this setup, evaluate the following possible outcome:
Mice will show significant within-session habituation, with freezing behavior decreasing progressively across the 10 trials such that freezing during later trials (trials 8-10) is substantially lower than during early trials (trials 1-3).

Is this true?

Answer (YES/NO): NO